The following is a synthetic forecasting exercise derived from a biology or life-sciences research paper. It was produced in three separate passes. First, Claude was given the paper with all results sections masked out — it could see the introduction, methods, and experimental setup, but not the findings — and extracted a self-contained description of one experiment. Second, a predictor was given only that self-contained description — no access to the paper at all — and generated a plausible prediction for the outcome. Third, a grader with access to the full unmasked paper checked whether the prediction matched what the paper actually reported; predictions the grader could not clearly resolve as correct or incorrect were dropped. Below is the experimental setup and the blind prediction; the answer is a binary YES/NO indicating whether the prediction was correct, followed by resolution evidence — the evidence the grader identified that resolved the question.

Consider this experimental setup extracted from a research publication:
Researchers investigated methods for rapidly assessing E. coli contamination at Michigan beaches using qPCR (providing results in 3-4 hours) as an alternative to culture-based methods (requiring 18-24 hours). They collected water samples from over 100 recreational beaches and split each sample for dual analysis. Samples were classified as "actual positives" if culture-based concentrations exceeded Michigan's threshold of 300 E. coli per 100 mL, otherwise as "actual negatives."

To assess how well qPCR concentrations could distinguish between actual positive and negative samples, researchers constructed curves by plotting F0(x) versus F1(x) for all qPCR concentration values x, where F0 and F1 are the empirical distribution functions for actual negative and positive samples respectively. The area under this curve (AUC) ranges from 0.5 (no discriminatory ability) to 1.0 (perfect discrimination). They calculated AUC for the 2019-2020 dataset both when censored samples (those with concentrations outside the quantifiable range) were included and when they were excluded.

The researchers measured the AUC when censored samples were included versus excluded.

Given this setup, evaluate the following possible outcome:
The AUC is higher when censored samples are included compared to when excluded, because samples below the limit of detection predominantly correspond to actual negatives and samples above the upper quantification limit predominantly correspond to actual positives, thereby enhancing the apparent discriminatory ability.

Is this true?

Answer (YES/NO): YES